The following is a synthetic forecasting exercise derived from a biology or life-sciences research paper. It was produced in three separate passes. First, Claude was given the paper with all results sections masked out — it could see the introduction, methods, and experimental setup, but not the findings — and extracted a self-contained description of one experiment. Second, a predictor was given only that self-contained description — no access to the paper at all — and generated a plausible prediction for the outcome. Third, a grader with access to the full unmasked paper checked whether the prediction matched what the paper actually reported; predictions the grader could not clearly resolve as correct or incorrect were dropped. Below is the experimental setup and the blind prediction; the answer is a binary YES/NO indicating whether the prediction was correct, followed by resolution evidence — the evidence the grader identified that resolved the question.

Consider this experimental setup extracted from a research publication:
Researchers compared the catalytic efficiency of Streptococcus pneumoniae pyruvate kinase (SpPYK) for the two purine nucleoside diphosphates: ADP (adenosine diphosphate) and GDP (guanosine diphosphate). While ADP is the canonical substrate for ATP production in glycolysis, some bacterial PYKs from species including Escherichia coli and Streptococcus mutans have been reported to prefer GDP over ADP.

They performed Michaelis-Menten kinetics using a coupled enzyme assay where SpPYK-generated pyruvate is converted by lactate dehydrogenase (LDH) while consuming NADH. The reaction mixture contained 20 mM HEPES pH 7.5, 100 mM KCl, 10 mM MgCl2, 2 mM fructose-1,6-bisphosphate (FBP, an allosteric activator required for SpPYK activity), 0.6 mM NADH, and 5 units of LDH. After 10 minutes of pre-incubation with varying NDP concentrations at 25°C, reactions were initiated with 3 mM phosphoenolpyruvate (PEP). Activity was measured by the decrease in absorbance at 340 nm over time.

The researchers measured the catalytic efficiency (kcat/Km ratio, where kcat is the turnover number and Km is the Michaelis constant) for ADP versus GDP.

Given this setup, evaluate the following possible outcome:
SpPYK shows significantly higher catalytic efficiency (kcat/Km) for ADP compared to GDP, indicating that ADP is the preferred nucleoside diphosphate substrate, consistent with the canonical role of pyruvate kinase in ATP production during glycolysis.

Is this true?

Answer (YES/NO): NO